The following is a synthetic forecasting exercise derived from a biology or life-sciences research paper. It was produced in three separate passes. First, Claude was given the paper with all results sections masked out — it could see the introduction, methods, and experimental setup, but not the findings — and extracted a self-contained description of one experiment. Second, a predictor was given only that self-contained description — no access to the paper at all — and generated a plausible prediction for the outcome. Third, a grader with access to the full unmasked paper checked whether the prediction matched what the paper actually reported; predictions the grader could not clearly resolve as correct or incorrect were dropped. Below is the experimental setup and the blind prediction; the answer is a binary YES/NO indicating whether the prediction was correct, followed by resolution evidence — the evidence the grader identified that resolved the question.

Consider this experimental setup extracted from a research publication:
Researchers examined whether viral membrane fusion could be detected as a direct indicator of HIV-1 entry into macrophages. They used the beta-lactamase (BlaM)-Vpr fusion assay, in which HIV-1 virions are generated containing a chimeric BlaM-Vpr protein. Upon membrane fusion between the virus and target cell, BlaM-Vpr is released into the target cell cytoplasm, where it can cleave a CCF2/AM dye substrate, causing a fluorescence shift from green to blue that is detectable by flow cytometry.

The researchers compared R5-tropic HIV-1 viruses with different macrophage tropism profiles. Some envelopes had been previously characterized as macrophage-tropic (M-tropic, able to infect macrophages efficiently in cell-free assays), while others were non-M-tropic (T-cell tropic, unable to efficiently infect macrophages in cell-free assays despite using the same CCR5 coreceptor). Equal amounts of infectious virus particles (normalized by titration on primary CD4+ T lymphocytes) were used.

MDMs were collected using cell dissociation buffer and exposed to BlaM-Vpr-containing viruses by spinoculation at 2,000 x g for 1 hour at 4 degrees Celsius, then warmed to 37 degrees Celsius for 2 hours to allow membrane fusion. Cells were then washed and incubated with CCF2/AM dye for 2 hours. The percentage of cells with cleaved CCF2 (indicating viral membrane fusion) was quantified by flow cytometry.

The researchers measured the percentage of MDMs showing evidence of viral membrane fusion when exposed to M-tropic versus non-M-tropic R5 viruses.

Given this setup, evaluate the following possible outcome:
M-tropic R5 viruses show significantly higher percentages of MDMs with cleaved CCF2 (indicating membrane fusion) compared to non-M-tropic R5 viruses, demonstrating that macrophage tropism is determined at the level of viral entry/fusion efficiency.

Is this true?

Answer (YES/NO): YES